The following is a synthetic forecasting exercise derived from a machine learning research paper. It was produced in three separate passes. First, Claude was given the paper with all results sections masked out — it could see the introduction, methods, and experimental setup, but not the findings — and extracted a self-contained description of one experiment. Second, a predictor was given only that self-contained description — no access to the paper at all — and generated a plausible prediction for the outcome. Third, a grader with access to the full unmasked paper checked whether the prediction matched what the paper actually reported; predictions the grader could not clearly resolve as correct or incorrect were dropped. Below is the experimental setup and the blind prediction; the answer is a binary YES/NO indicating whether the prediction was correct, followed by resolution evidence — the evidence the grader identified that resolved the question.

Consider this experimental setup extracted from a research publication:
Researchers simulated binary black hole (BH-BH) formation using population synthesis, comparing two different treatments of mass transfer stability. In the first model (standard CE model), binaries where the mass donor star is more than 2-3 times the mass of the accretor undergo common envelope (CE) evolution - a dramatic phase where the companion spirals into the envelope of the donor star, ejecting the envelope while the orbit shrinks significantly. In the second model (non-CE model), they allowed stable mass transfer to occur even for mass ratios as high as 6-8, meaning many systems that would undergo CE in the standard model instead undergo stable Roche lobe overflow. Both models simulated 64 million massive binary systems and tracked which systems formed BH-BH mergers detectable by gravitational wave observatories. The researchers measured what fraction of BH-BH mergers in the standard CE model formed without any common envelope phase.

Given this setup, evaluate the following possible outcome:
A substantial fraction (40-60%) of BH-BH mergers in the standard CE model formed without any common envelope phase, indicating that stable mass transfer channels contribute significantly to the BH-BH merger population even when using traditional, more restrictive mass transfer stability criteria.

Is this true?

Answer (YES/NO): NO